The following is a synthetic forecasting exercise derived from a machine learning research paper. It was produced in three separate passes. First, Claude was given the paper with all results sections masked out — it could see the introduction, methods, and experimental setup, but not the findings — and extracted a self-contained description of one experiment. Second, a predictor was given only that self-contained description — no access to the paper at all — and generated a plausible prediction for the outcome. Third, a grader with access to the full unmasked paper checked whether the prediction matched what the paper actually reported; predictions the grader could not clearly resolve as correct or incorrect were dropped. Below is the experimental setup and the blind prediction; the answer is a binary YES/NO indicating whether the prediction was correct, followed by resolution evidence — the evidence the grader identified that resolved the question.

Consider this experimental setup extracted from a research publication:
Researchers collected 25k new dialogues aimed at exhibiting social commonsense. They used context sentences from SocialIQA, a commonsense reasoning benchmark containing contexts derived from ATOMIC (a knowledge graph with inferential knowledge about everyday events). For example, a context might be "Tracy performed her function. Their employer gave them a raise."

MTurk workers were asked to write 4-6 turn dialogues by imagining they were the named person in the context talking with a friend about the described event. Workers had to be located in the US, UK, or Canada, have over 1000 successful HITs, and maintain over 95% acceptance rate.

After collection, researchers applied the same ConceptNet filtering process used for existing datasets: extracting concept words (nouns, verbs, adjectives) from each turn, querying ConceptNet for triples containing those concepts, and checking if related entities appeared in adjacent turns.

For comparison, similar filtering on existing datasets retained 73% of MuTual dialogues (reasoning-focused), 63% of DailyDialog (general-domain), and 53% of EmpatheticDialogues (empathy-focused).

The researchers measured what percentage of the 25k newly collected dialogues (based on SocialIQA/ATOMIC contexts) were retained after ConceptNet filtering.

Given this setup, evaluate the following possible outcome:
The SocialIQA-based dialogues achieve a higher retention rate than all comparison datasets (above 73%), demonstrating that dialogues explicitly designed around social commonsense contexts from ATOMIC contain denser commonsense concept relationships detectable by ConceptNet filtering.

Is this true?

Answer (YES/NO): NO